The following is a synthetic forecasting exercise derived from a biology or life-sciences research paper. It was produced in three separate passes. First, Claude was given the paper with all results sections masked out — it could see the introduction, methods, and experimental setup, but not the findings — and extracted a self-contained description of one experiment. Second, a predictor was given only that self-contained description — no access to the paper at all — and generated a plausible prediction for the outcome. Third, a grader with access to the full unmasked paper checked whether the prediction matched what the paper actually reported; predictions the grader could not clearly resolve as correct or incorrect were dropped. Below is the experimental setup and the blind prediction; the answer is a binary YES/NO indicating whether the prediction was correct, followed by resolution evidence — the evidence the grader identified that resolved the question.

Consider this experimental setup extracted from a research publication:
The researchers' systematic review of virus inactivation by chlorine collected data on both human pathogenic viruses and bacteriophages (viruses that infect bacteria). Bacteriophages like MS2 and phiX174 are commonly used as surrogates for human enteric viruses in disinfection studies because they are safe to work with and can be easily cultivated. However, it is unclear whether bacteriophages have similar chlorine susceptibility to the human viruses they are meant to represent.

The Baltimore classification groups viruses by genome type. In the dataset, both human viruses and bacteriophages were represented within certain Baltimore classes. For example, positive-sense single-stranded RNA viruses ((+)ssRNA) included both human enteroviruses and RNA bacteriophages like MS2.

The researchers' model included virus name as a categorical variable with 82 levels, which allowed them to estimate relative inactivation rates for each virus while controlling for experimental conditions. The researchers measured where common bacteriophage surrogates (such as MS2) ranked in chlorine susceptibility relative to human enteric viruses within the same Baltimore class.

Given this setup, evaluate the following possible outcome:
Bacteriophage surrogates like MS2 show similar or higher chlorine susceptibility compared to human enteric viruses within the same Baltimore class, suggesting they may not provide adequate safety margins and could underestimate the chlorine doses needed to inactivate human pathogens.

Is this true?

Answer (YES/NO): YES